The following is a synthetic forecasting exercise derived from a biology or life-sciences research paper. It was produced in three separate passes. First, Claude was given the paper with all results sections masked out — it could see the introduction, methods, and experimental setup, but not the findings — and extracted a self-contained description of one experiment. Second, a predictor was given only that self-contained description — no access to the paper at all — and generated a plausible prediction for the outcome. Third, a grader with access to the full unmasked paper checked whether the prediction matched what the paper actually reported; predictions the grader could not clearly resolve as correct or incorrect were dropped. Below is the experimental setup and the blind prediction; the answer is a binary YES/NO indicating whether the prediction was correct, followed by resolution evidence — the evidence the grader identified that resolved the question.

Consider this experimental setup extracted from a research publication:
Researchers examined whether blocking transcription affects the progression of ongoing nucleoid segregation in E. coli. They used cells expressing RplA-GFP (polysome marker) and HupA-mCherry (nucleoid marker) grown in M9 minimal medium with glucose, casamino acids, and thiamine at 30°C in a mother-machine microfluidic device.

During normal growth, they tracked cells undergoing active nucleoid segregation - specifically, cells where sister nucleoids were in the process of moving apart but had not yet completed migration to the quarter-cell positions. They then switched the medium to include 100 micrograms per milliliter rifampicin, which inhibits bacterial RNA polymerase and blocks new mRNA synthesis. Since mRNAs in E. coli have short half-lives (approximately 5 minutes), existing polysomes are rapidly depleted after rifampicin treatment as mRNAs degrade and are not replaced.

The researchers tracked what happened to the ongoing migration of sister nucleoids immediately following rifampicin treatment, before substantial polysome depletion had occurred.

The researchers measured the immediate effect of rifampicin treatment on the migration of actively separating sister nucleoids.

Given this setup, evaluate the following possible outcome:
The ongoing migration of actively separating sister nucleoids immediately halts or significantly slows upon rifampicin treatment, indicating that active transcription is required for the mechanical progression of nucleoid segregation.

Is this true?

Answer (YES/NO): YES